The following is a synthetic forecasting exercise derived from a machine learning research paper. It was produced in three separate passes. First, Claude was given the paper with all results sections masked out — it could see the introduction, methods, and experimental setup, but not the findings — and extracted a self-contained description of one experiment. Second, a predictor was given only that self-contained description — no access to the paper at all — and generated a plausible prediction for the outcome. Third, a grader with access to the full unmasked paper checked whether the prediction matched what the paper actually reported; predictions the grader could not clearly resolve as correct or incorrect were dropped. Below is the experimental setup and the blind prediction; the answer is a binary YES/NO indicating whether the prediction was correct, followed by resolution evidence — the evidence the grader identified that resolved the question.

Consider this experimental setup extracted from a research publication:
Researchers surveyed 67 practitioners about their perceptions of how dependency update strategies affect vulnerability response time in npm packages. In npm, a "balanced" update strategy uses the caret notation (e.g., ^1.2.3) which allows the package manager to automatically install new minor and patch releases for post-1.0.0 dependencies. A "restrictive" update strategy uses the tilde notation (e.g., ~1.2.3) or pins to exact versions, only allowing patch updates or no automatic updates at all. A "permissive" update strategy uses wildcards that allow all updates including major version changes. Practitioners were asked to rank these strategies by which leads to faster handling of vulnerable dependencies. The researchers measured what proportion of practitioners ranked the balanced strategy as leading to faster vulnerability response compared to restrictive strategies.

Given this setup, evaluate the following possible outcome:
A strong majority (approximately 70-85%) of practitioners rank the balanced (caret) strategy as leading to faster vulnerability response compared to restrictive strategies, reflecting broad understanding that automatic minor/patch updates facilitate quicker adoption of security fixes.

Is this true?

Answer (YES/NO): NO